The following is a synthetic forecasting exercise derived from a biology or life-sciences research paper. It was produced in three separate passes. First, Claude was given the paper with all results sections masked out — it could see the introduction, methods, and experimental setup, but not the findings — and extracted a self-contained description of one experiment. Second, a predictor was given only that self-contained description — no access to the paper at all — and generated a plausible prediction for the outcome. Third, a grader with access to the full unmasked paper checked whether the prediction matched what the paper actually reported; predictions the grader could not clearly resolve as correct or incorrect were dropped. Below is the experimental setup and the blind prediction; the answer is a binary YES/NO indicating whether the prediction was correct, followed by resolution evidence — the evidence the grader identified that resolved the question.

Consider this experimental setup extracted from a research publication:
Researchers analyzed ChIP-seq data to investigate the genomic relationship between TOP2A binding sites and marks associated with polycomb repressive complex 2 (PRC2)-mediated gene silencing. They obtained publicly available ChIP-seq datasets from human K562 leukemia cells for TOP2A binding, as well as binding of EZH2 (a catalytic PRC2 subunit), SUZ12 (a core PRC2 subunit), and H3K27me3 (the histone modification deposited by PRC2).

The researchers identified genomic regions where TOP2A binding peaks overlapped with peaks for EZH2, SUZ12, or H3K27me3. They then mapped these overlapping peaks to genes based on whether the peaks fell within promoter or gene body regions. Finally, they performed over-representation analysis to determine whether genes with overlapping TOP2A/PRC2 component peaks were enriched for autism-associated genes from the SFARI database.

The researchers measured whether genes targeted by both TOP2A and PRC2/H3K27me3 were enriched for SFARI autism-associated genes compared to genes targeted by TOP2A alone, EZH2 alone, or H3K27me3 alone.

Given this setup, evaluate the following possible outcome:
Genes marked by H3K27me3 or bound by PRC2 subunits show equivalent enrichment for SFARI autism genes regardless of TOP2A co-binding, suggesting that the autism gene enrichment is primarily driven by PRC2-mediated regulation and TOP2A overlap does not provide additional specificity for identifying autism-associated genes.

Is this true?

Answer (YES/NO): NO